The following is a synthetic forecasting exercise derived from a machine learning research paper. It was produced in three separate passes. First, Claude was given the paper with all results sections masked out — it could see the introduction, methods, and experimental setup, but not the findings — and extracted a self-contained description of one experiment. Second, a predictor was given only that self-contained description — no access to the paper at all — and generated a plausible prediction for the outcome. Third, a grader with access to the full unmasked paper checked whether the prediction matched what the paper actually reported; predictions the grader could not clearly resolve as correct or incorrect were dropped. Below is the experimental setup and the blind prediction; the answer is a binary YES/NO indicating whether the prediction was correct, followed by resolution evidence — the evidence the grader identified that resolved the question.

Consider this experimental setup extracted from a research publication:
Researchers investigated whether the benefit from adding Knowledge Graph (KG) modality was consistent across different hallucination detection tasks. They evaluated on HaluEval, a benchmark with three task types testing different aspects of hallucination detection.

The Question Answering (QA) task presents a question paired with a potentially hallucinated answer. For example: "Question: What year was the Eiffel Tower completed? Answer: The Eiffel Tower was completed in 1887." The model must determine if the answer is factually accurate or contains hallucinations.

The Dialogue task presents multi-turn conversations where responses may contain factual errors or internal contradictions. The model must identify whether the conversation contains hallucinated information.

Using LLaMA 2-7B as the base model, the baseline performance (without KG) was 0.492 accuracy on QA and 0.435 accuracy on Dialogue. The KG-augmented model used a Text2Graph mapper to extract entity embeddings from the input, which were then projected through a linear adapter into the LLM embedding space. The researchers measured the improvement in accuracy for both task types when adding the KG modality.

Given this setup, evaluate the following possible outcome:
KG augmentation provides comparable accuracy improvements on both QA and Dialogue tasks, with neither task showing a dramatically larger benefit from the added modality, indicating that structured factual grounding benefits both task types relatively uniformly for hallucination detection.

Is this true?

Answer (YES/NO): YES